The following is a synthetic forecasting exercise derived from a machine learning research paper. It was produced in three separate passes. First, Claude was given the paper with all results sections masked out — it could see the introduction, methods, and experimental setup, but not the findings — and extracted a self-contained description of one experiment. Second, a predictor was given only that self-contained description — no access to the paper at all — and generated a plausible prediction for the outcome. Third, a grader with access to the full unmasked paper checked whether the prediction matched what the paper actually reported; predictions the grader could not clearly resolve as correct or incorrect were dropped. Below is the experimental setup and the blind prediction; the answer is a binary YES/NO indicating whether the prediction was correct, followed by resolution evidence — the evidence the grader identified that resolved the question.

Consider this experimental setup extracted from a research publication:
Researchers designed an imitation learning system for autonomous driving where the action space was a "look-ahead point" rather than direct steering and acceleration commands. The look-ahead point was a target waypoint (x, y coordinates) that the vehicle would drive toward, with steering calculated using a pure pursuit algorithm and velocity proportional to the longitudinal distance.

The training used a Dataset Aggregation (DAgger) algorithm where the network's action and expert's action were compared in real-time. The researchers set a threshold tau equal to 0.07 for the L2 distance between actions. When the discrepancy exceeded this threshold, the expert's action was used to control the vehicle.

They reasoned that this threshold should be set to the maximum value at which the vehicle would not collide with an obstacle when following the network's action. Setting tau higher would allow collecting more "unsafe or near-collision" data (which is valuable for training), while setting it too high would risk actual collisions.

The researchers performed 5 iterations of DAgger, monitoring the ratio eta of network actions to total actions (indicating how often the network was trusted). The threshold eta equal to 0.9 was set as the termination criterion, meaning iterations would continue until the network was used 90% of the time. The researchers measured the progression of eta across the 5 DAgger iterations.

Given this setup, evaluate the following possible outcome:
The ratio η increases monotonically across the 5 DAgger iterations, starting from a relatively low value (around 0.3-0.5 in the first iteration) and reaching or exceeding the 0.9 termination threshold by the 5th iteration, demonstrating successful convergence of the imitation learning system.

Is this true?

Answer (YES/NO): YES